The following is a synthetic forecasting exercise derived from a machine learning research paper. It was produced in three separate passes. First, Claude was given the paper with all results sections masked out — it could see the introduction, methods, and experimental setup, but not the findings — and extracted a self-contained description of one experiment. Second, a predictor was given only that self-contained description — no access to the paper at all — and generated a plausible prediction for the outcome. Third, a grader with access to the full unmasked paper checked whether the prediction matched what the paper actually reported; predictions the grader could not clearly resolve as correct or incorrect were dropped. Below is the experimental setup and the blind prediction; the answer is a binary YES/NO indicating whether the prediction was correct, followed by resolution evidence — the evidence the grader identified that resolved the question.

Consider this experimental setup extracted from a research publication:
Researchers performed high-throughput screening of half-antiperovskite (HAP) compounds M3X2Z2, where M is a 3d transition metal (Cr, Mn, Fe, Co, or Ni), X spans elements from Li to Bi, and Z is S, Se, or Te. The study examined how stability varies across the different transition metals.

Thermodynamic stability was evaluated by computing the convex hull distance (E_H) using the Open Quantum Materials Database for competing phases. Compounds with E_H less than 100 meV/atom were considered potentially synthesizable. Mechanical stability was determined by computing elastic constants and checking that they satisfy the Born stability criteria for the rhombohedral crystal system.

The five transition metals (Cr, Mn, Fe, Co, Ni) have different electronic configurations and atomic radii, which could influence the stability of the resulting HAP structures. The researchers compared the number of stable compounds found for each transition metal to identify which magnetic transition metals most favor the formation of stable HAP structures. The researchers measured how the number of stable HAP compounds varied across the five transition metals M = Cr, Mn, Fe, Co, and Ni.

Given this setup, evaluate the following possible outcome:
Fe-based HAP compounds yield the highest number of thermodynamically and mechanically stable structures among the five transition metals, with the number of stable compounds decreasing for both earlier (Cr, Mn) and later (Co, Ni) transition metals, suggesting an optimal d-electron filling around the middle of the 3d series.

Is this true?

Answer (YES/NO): NO